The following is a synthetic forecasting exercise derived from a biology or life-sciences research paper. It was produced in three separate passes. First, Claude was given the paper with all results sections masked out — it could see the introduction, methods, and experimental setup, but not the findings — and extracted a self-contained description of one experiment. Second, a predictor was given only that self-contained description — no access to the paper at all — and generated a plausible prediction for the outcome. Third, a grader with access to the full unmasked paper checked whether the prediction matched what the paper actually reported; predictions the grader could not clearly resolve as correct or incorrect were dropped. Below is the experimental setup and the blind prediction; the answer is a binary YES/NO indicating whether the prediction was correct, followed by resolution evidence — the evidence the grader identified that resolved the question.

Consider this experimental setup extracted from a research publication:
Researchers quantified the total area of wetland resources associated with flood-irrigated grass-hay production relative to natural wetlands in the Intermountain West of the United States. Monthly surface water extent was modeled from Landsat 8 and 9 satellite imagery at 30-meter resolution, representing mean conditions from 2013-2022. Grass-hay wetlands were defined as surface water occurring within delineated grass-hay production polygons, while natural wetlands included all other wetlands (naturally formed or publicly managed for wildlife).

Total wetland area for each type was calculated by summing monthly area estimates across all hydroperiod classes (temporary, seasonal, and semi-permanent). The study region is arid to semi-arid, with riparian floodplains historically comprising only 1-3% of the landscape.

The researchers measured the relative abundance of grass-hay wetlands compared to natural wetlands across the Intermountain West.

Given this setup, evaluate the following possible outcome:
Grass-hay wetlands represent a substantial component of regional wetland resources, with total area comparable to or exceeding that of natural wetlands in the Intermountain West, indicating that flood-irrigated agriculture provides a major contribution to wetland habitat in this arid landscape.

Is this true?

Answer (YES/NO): NO